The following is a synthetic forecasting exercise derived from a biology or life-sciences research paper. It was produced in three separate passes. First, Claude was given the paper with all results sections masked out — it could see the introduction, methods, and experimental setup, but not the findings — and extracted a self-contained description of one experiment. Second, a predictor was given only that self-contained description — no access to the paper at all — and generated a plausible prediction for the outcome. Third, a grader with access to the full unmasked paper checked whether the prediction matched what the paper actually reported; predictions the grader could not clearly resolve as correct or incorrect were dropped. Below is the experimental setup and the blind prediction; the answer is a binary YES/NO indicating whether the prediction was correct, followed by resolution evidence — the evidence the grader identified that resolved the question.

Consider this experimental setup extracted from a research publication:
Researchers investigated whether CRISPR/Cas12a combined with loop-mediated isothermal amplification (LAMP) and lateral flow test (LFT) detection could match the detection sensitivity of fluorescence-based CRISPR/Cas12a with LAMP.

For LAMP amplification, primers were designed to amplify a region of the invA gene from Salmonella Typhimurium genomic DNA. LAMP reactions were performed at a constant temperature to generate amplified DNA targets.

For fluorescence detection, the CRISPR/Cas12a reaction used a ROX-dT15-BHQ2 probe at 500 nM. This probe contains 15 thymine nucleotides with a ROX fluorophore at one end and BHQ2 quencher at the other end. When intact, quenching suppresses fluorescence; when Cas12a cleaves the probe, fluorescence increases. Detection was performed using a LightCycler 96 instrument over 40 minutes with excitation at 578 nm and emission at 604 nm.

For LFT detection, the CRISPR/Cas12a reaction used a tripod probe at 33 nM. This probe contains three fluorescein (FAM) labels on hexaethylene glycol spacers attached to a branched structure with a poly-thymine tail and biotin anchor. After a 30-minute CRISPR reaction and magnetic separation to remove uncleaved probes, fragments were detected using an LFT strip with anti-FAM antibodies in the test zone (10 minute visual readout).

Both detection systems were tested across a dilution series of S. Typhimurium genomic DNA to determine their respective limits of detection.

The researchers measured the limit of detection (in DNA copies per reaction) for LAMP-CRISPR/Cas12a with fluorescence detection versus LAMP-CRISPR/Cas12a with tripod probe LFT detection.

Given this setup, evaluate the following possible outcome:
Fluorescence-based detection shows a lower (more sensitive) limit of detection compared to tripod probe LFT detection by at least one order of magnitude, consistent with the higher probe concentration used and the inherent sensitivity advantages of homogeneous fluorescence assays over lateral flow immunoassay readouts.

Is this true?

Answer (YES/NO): NO